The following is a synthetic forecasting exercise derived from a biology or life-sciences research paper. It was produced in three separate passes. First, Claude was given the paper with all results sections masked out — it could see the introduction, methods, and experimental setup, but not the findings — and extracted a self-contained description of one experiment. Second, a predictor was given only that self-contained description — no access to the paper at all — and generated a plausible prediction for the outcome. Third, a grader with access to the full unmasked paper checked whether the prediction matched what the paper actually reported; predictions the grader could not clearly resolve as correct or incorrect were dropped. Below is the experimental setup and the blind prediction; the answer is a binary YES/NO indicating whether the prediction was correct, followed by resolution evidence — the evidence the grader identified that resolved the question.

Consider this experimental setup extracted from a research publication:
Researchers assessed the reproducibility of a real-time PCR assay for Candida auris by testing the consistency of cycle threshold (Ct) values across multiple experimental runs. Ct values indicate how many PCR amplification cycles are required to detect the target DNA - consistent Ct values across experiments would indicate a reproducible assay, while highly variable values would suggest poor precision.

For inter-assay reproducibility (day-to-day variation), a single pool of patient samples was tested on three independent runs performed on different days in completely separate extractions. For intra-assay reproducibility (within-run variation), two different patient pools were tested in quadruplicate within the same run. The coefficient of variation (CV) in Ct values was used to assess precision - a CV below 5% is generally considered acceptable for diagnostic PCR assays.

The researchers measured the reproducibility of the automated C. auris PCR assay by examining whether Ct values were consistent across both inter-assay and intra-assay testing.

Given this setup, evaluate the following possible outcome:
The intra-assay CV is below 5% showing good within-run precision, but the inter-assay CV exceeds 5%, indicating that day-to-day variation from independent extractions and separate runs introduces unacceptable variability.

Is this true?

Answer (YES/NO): NO